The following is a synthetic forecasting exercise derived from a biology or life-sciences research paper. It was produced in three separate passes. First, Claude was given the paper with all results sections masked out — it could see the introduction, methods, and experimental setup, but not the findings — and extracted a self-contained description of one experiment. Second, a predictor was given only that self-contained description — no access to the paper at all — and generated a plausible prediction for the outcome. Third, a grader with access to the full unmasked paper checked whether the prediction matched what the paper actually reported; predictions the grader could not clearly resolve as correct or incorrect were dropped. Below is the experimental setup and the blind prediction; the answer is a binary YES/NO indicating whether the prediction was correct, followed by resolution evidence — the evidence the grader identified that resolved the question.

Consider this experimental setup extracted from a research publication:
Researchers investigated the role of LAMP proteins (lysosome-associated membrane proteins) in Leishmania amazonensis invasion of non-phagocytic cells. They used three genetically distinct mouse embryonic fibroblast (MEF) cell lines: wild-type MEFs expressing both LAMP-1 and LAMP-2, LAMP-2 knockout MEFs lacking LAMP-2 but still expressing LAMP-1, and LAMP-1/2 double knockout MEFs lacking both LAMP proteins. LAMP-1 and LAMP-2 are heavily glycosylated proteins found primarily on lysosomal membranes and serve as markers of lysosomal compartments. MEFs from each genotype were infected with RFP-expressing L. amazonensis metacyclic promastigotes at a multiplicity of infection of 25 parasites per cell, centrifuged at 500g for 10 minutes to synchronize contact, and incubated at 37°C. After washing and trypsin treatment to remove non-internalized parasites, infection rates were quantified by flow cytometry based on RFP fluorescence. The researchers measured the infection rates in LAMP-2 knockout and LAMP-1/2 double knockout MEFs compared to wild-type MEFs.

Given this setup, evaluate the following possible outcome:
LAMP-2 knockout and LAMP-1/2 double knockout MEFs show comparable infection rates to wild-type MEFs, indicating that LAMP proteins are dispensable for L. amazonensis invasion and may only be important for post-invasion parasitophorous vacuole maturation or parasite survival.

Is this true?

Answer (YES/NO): NO